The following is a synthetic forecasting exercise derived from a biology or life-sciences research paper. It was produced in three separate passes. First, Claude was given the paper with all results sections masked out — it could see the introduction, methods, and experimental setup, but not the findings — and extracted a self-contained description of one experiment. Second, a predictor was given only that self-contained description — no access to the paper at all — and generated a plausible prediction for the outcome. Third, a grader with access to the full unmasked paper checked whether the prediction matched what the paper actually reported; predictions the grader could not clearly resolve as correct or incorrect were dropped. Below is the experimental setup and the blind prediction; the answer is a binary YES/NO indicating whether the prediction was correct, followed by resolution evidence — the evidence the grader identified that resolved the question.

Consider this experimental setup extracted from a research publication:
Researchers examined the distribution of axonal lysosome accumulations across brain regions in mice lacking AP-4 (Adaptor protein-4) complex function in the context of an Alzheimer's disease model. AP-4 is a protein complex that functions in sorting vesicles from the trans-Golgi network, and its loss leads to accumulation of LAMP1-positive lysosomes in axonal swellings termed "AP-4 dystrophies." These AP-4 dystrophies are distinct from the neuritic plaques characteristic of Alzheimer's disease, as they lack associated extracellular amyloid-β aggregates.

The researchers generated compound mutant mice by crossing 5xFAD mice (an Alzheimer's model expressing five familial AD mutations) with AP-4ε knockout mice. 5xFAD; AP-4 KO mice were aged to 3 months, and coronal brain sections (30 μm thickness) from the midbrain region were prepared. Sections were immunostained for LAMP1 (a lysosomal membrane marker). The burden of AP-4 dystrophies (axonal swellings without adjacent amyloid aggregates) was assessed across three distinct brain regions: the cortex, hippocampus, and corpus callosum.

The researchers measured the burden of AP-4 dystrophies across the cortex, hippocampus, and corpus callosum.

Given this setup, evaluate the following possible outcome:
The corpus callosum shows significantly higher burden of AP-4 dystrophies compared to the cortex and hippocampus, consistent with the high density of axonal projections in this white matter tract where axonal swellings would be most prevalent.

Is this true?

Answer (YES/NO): NO